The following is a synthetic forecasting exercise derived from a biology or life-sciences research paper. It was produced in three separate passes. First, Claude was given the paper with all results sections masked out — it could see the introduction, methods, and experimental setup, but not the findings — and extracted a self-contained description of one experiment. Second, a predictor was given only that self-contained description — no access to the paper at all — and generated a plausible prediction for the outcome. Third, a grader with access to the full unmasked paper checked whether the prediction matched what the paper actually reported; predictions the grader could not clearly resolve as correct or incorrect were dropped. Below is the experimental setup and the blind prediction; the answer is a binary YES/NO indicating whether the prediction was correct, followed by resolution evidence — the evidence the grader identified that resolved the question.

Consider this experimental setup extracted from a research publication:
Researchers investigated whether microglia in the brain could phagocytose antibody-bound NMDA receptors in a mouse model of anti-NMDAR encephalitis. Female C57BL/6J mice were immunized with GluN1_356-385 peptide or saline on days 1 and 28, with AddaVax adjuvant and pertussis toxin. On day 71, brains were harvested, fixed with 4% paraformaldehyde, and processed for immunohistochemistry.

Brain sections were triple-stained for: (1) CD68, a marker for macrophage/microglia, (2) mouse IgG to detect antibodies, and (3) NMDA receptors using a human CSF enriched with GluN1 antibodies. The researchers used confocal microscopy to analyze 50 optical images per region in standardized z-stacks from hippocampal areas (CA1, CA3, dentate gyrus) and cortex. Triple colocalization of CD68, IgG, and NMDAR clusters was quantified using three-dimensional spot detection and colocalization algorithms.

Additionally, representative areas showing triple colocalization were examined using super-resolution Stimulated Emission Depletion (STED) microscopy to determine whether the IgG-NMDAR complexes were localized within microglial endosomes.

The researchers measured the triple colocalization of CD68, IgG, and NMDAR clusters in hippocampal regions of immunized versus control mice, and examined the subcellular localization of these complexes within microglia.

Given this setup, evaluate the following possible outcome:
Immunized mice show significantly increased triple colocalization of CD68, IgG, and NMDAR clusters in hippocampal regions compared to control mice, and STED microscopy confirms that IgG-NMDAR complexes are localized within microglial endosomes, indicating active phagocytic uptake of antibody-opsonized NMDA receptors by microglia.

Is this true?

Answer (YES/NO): YES